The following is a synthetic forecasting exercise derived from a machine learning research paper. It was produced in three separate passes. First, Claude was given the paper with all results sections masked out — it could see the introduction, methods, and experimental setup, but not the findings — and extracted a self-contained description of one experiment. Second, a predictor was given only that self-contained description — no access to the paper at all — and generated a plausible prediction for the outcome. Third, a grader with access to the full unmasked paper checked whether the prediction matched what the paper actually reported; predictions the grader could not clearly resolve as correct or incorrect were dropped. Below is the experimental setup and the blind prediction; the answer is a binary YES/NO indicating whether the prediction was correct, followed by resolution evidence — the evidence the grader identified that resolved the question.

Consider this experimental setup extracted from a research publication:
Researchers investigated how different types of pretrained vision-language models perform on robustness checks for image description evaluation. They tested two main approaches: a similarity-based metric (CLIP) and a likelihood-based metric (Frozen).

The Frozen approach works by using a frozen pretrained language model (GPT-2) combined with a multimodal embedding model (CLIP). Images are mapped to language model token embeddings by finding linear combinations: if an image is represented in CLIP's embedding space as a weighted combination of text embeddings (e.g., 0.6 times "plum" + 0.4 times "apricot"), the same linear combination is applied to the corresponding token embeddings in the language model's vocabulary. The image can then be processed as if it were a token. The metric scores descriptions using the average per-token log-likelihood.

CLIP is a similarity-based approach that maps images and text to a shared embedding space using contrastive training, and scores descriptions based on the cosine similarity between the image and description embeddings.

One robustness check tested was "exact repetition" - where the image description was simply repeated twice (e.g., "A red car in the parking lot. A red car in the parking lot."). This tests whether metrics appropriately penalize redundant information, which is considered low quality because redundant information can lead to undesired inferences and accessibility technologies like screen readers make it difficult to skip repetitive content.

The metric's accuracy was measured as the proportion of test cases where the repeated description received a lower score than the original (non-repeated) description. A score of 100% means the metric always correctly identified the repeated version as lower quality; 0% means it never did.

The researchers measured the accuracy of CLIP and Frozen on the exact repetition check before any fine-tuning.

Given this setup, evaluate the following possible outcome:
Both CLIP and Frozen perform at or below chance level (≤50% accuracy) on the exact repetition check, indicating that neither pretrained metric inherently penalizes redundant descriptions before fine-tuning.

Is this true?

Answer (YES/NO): NO